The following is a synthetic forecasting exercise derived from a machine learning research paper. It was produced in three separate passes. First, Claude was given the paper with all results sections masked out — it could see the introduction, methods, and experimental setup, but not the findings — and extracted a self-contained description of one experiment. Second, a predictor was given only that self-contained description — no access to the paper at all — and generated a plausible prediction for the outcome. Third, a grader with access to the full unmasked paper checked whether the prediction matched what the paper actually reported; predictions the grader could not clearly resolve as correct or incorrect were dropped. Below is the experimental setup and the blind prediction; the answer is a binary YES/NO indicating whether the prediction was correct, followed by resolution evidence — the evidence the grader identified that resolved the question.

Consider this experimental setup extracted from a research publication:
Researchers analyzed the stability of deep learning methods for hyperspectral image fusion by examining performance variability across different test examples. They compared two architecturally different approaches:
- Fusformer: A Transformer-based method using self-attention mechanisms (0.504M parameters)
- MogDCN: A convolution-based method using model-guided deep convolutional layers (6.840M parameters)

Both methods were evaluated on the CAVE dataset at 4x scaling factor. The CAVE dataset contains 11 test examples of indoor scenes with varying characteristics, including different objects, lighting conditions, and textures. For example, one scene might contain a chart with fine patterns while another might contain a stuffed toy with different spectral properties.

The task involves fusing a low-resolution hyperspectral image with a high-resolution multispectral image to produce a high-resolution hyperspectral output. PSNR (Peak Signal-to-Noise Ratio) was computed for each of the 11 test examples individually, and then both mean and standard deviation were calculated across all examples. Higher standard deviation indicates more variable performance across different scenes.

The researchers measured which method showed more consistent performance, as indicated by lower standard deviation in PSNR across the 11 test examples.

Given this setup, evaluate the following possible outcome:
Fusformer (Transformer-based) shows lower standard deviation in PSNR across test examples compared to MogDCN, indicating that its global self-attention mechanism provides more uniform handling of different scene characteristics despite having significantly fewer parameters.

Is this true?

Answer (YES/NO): NO